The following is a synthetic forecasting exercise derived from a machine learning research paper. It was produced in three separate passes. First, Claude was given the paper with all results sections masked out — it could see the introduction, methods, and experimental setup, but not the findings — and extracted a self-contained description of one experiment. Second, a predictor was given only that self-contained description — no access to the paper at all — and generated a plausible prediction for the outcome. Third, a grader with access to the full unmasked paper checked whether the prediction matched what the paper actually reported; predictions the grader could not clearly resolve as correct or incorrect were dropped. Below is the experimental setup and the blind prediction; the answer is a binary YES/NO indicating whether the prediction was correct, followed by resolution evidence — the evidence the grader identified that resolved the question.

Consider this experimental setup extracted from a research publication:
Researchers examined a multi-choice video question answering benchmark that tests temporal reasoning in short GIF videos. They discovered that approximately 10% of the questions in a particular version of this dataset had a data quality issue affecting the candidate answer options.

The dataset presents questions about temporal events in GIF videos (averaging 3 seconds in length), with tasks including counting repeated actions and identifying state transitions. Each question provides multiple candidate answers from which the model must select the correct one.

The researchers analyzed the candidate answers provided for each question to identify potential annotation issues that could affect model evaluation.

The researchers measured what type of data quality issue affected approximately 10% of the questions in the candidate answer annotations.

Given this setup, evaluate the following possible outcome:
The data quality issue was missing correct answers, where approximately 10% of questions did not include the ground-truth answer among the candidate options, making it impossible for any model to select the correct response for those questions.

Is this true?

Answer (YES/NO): NO